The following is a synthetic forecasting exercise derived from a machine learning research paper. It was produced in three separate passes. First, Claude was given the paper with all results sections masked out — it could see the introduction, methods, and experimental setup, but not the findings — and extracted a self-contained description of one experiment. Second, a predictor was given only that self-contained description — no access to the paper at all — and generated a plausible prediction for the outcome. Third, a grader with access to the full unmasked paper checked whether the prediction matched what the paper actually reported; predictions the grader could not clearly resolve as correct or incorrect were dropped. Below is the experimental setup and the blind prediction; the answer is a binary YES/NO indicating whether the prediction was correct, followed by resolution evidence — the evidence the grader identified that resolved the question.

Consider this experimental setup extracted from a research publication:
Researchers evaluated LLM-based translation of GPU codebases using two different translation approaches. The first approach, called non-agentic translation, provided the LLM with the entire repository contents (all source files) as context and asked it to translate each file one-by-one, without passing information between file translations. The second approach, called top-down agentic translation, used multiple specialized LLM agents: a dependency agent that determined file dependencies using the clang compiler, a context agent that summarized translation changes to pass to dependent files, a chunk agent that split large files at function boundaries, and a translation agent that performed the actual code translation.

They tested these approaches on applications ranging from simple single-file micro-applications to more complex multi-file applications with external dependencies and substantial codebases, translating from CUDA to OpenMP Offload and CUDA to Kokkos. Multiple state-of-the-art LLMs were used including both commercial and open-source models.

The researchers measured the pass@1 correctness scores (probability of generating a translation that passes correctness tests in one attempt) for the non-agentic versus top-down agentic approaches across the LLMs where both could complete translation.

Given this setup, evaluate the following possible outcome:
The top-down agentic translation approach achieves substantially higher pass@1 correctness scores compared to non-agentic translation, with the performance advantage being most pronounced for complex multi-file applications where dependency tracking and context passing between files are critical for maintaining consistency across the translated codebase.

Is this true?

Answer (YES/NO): NO